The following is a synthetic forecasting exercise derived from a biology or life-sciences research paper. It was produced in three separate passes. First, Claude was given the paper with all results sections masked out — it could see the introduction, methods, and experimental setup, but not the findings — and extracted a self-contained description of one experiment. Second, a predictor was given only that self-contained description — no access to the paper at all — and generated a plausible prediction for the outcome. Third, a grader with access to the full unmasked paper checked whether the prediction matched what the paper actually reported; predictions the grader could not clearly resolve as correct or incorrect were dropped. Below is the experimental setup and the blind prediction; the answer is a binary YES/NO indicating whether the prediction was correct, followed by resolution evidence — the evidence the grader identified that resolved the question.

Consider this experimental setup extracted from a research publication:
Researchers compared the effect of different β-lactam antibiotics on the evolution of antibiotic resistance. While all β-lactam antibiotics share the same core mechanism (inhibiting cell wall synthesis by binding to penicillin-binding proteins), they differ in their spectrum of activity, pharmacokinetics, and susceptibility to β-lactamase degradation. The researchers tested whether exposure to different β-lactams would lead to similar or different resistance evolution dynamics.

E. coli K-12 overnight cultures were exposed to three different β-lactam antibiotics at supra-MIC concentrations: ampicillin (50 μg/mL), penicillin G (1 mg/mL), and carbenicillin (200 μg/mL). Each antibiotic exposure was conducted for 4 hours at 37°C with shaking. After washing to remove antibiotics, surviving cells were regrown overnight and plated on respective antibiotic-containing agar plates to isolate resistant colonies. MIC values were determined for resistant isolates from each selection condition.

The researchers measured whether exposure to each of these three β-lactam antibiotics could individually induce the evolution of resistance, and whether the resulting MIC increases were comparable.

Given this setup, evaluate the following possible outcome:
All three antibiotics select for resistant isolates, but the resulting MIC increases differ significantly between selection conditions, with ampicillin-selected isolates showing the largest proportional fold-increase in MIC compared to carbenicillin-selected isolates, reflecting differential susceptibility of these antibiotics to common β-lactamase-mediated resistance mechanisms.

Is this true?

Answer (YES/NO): NO